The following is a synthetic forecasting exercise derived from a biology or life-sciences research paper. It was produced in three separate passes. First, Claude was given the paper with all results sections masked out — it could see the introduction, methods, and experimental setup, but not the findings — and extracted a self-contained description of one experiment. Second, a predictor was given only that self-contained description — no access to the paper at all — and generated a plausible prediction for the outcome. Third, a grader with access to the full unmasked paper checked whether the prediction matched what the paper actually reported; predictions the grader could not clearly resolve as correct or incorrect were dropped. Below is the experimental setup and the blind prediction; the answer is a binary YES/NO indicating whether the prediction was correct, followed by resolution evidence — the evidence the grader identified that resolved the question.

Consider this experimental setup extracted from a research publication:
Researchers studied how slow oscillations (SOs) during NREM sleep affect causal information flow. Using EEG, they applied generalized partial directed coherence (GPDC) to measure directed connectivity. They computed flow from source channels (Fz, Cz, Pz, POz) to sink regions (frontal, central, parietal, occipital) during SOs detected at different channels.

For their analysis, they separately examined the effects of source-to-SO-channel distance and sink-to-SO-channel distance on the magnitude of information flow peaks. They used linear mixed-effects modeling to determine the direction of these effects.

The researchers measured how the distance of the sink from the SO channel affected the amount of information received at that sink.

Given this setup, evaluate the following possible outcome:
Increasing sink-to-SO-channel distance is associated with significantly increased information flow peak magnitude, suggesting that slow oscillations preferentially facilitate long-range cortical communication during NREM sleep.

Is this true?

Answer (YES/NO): YES